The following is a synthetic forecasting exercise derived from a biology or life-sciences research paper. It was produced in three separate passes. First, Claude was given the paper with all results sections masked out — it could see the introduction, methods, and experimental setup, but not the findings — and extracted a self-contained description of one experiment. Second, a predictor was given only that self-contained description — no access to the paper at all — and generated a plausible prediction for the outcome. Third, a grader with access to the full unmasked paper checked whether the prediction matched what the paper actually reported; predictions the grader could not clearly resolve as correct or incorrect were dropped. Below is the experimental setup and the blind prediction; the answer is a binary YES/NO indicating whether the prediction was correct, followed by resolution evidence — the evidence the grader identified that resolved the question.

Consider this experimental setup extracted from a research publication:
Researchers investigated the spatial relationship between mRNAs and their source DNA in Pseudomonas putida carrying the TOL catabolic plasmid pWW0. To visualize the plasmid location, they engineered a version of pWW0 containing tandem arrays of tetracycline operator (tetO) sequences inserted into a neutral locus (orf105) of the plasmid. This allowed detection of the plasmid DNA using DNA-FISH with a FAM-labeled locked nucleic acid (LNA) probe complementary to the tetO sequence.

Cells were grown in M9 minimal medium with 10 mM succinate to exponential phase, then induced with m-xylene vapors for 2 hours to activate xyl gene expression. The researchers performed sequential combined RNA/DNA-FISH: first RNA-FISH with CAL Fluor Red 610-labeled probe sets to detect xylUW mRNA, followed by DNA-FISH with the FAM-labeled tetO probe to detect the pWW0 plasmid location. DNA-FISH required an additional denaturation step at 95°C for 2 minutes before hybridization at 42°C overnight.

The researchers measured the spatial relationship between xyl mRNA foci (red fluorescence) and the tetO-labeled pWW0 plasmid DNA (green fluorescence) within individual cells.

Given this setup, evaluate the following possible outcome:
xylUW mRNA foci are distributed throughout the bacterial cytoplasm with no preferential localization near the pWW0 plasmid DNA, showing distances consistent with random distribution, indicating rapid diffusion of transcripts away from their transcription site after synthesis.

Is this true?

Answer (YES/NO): NO